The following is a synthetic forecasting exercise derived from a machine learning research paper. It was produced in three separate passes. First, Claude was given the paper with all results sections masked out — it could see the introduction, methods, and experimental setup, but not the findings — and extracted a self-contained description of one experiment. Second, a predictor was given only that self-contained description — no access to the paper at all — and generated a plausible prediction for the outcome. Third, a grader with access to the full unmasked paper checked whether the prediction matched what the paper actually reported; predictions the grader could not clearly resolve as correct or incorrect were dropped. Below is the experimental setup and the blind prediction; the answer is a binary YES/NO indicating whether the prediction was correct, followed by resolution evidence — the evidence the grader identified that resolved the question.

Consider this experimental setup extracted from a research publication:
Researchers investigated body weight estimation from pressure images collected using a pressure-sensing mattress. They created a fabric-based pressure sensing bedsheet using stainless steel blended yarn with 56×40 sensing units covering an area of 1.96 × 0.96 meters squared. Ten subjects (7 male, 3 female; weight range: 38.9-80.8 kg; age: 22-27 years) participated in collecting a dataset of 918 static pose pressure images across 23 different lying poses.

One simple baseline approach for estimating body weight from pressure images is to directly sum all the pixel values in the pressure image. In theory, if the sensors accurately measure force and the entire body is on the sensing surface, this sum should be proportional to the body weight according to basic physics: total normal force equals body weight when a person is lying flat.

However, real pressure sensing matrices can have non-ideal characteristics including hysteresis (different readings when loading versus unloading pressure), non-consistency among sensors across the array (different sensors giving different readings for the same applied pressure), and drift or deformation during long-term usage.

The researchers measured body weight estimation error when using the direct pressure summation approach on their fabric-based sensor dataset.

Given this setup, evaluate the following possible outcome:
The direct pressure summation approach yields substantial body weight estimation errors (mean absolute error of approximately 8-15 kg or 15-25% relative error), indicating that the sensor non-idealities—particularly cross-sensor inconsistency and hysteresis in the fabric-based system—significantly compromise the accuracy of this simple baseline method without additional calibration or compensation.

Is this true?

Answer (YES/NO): YES